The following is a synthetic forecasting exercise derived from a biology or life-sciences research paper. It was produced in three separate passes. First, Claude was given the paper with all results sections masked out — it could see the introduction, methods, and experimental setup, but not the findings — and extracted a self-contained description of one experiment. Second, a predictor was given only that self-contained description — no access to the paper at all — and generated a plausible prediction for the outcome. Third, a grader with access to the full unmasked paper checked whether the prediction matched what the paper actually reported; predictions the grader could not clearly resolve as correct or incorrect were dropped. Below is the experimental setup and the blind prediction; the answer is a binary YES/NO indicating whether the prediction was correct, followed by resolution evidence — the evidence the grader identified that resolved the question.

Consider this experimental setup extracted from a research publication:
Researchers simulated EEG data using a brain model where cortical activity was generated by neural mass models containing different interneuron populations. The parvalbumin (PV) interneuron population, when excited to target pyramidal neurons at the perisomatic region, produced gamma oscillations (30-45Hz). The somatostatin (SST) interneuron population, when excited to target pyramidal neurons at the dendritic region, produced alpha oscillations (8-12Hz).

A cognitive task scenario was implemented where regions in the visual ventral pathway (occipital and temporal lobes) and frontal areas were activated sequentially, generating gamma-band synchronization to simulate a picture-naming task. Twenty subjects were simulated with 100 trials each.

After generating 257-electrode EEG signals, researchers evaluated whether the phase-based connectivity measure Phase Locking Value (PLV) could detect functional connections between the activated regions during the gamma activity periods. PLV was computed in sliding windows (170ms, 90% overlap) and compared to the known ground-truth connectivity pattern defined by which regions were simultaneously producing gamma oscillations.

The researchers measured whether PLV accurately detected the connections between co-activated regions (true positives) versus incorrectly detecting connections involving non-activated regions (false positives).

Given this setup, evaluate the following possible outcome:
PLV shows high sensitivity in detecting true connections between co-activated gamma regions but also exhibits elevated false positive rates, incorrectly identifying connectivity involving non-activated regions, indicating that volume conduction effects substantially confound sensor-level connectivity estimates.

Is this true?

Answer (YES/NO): NO